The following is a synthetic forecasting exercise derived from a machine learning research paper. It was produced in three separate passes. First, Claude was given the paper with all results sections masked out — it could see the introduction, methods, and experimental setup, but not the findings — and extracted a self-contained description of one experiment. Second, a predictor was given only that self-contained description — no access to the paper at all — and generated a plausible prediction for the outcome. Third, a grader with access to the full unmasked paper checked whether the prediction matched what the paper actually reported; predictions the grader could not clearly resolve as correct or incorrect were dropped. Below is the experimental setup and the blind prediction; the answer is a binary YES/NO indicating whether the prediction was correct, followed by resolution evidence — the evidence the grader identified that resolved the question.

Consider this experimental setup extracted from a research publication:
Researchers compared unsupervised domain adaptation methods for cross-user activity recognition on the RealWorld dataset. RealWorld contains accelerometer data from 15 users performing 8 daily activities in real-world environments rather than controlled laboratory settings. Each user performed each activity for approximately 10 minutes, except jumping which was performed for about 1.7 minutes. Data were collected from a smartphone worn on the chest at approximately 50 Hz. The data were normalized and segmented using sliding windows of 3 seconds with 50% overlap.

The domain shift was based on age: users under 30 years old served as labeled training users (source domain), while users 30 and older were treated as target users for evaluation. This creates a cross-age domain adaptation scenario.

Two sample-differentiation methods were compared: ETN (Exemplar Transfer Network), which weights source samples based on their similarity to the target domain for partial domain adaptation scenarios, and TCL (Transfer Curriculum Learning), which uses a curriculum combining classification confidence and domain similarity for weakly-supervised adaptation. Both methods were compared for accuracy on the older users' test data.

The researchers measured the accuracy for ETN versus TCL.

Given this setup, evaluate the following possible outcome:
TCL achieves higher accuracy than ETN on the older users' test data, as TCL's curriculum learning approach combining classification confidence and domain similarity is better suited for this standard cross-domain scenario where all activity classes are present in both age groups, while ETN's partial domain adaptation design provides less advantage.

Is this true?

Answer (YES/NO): YES